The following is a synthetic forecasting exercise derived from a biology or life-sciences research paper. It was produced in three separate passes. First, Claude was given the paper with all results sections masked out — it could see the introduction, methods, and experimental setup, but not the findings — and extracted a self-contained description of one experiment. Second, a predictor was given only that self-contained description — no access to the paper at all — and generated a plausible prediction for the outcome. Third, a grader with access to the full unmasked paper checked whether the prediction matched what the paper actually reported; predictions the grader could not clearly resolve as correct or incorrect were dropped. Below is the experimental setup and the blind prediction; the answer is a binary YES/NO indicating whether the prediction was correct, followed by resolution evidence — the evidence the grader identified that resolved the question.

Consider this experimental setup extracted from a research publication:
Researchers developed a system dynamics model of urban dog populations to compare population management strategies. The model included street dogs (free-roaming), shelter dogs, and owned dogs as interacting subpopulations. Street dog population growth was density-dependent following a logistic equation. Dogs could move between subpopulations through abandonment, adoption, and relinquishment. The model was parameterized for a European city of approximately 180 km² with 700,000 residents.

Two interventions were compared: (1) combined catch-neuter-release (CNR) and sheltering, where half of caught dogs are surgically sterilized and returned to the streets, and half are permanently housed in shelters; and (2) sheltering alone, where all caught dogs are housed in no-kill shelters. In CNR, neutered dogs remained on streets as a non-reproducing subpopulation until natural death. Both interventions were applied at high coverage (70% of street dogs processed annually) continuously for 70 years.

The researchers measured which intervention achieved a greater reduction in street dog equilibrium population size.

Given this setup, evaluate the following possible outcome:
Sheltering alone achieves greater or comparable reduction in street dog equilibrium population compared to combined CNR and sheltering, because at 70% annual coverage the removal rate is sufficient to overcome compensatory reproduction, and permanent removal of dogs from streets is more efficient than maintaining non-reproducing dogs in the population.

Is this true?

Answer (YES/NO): YES